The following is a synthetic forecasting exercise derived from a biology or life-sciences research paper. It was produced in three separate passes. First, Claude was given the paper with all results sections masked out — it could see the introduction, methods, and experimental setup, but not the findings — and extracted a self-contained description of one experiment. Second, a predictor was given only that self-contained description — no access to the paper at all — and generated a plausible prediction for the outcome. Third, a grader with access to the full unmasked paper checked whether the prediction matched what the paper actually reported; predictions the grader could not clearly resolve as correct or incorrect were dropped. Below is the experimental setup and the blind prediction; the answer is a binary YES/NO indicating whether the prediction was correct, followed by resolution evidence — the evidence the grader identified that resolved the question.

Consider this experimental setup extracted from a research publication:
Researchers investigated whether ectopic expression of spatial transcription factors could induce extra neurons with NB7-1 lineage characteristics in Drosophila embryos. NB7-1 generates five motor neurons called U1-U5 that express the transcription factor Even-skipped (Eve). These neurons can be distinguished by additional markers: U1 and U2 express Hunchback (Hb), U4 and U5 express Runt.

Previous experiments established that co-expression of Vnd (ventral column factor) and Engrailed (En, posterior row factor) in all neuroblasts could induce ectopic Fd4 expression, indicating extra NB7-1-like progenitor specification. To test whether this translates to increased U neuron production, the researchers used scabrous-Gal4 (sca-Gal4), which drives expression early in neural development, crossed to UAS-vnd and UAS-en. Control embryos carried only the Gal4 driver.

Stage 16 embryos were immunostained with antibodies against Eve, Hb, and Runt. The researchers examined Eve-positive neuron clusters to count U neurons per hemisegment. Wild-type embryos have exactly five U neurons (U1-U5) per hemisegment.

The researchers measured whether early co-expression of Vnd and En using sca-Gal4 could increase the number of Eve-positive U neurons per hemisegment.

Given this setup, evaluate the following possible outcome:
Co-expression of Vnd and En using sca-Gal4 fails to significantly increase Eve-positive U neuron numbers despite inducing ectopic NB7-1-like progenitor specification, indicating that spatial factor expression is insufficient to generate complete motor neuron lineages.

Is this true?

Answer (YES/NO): NO